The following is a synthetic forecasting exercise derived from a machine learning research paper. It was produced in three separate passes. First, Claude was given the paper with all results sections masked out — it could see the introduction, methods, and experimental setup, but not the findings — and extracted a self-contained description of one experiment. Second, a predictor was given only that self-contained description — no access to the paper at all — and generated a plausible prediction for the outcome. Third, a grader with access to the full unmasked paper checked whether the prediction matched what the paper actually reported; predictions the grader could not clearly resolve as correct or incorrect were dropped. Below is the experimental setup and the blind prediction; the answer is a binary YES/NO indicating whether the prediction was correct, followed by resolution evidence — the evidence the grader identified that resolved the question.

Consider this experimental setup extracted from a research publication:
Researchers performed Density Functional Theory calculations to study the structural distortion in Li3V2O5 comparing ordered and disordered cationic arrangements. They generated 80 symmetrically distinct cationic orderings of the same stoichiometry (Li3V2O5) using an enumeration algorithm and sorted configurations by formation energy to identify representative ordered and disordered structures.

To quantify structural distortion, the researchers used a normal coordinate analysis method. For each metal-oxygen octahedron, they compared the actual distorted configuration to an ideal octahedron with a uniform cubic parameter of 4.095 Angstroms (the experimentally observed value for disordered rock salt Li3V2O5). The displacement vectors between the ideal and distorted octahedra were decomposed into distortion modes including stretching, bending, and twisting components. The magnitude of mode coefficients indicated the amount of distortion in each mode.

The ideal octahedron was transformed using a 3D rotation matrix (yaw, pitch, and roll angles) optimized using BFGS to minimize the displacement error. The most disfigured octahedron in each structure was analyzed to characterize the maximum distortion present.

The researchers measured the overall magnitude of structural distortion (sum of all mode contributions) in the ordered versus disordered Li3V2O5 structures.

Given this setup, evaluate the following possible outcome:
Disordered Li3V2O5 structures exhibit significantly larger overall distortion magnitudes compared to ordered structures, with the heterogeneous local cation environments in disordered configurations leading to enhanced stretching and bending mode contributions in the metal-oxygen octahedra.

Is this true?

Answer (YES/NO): YES